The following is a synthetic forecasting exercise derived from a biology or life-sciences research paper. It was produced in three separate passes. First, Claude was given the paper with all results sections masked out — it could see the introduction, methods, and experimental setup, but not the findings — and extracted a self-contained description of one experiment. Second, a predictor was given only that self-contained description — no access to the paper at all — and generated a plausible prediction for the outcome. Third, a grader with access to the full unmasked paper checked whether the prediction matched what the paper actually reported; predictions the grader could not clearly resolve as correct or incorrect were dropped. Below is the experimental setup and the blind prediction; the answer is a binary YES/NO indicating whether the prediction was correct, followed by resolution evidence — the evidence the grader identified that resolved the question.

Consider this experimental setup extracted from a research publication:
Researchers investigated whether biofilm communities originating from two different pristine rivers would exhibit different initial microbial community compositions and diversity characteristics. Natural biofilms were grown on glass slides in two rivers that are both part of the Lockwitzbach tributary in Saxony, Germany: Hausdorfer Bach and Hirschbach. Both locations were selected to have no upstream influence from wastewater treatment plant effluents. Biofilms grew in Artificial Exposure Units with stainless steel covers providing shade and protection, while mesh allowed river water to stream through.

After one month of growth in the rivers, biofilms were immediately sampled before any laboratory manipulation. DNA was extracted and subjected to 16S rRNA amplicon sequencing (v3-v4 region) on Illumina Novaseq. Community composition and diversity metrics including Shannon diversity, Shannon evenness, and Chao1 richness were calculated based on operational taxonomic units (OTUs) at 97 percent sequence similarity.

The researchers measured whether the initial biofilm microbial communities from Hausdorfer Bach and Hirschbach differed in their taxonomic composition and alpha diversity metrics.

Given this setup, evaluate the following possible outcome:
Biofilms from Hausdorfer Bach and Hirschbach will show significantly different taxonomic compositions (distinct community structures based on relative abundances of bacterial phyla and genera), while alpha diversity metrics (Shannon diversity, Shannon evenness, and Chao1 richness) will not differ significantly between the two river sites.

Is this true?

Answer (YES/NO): NO